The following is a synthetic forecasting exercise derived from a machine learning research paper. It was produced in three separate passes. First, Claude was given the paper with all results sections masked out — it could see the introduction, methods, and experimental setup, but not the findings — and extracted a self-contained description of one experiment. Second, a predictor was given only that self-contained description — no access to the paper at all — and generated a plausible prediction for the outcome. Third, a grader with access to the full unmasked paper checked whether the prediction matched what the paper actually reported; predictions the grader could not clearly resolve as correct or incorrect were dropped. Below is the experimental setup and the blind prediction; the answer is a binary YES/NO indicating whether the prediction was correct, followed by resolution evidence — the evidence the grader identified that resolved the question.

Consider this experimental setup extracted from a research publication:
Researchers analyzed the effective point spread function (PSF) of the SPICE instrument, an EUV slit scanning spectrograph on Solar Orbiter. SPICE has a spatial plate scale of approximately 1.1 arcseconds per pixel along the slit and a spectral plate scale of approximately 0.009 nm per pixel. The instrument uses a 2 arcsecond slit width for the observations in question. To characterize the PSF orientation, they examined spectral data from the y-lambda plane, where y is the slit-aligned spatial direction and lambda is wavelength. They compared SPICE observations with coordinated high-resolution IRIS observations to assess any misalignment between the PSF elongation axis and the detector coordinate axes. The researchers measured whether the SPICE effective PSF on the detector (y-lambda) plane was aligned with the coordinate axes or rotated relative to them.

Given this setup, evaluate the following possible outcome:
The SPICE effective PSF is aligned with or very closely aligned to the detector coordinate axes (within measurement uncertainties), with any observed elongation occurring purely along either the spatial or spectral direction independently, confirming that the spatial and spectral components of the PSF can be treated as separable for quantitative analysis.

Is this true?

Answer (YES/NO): NO